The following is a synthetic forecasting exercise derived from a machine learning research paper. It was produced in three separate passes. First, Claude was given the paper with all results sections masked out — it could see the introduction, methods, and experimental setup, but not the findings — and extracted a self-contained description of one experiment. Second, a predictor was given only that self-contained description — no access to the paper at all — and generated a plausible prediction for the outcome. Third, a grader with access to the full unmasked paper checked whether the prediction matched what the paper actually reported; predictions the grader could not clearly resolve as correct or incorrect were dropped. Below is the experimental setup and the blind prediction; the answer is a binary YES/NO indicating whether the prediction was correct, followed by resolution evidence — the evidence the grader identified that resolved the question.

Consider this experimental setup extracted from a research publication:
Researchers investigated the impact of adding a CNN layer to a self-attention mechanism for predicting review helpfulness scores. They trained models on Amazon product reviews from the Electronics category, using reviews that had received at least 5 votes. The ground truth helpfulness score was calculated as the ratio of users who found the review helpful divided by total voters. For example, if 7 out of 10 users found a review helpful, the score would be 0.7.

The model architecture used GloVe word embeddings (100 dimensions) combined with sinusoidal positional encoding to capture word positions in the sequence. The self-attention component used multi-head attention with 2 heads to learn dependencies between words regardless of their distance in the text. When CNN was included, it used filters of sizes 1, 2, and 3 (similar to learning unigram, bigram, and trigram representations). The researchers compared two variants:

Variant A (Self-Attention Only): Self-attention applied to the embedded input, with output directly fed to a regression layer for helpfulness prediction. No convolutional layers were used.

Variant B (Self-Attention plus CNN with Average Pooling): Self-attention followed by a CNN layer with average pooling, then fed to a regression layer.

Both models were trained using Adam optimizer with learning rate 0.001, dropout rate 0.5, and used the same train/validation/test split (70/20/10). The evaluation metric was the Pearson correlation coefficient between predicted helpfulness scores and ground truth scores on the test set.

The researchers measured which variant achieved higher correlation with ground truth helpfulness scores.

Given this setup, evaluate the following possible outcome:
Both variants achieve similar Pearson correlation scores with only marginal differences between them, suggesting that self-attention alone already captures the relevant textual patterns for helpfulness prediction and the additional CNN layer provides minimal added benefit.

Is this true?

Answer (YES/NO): NO